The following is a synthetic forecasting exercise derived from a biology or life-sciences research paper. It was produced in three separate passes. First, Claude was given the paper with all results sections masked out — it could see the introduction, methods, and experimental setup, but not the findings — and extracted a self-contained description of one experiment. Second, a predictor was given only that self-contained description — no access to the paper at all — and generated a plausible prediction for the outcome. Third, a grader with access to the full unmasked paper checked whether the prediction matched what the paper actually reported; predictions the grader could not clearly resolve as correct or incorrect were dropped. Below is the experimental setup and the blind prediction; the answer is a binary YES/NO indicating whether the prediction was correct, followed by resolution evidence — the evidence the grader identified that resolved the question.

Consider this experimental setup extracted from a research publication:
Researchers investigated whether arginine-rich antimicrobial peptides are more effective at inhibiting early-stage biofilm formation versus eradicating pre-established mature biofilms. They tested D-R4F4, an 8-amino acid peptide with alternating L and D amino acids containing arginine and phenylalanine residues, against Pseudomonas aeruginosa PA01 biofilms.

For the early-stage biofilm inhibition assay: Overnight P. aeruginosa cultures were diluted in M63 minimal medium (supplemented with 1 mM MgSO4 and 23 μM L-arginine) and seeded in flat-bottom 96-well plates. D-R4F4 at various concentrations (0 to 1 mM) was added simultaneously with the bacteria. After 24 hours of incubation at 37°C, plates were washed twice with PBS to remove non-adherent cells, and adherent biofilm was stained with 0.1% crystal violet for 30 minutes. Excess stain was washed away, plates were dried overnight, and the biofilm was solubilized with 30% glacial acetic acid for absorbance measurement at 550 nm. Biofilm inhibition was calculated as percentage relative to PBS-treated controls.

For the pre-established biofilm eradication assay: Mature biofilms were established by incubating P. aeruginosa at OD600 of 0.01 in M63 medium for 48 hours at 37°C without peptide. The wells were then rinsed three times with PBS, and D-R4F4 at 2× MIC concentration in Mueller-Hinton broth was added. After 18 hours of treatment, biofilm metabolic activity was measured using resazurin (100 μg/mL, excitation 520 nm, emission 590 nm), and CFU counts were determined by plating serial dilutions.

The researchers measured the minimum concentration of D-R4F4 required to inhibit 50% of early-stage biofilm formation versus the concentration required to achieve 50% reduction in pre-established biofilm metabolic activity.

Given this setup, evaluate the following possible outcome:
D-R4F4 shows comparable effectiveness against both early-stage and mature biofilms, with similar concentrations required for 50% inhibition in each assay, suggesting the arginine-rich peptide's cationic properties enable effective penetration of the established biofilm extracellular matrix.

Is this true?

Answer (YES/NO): NO